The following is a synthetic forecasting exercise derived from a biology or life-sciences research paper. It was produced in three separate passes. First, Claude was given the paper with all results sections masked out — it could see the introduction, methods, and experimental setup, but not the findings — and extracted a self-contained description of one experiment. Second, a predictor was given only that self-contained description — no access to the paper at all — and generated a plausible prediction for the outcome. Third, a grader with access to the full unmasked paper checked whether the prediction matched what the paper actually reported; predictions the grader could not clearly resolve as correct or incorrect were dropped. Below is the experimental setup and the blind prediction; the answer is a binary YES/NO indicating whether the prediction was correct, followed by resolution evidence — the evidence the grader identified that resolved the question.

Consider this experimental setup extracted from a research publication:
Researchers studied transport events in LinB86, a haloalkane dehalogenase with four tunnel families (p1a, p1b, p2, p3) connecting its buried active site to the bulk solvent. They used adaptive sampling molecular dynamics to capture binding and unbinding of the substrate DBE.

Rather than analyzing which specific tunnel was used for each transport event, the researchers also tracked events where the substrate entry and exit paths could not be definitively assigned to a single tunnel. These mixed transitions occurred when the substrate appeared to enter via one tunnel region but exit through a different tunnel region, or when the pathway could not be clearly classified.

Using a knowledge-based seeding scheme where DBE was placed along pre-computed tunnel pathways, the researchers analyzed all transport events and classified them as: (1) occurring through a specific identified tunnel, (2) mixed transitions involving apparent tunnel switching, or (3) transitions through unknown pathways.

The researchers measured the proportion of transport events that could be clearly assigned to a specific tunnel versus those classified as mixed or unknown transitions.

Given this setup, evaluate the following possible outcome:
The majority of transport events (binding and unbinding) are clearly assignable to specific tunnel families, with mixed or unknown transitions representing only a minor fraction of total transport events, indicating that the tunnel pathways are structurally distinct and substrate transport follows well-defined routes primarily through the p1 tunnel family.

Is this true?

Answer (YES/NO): NO